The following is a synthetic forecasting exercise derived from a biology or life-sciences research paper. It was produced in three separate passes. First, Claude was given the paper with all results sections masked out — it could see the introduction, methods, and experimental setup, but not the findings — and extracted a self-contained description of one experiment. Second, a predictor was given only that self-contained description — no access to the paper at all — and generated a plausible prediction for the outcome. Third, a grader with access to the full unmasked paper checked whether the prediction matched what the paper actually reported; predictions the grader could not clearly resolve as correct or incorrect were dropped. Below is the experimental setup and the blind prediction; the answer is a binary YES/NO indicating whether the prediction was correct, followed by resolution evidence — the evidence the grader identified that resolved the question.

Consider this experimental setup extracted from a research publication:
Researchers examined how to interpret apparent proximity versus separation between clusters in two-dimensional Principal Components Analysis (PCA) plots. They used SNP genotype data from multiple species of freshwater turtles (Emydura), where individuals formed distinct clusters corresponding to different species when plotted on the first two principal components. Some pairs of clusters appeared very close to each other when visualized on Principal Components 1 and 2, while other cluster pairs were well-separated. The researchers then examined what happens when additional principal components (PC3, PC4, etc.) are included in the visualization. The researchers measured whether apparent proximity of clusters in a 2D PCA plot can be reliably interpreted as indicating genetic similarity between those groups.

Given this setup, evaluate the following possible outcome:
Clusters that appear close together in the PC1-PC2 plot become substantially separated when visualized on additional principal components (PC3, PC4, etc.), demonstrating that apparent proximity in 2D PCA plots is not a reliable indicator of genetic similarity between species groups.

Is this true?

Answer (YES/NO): YES